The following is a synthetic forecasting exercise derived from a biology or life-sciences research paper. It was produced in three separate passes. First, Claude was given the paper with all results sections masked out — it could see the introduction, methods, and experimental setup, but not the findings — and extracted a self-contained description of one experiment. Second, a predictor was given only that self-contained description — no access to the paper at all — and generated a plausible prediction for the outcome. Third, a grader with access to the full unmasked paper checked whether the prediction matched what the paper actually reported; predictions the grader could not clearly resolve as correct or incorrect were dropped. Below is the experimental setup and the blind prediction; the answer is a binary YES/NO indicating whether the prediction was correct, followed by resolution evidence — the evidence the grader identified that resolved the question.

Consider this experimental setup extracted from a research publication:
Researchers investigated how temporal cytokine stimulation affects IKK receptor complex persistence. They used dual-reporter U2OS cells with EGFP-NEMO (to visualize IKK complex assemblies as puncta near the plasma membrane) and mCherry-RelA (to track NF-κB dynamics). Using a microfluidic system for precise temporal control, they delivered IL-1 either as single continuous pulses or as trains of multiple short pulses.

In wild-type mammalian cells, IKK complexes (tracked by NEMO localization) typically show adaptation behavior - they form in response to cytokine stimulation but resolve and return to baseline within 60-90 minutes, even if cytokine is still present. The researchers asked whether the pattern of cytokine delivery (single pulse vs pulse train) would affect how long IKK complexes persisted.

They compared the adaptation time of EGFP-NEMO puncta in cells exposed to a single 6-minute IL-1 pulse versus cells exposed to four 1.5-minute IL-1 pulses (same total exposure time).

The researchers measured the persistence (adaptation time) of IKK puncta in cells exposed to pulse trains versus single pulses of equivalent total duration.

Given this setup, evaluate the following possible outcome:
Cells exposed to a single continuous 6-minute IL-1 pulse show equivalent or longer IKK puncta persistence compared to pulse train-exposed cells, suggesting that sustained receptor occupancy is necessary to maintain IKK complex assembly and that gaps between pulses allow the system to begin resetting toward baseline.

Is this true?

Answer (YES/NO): NO